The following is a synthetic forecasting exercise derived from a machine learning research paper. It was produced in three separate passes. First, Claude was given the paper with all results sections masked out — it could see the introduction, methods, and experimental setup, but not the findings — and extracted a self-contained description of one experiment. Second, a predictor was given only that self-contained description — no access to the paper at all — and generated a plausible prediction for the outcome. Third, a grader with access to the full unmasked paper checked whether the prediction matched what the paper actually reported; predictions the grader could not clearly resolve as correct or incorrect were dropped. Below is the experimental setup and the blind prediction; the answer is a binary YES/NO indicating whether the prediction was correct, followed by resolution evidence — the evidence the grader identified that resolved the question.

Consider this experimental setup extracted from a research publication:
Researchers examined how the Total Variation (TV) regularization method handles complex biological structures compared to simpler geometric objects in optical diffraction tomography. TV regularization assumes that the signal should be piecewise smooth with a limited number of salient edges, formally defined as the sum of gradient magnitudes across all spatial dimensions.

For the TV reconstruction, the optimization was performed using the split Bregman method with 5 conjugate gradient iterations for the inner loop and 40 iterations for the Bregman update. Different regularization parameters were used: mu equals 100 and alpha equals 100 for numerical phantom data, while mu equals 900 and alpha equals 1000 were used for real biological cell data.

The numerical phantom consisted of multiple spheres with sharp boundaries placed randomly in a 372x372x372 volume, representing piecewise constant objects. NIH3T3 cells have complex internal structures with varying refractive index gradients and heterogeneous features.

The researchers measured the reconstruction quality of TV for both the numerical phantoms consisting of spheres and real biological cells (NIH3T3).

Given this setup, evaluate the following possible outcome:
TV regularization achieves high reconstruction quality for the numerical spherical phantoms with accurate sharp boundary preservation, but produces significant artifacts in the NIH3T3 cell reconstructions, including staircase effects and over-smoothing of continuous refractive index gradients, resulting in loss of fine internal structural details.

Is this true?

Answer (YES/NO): NO